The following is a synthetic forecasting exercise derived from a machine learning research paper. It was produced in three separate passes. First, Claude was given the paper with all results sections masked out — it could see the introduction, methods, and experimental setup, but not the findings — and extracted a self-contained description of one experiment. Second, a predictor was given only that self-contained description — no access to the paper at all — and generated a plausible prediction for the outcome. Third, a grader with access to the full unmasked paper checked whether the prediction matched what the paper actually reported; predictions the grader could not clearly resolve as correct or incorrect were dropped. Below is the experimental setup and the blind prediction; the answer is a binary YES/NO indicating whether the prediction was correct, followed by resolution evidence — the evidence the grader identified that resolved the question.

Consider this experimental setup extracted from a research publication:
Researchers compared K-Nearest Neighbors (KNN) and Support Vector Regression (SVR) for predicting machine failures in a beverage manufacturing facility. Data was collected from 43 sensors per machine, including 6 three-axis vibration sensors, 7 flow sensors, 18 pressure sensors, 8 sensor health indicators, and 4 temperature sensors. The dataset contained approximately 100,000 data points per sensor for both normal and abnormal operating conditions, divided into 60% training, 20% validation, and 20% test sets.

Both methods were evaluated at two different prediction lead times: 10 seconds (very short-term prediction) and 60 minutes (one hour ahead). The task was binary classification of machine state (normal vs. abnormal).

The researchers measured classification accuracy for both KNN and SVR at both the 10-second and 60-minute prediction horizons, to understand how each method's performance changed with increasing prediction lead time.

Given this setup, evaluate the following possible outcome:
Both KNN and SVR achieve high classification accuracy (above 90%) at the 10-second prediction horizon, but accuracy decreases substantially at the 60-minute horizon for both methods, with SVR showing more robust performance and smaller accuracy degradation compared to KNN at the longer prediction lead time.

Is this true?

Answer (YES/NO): YES